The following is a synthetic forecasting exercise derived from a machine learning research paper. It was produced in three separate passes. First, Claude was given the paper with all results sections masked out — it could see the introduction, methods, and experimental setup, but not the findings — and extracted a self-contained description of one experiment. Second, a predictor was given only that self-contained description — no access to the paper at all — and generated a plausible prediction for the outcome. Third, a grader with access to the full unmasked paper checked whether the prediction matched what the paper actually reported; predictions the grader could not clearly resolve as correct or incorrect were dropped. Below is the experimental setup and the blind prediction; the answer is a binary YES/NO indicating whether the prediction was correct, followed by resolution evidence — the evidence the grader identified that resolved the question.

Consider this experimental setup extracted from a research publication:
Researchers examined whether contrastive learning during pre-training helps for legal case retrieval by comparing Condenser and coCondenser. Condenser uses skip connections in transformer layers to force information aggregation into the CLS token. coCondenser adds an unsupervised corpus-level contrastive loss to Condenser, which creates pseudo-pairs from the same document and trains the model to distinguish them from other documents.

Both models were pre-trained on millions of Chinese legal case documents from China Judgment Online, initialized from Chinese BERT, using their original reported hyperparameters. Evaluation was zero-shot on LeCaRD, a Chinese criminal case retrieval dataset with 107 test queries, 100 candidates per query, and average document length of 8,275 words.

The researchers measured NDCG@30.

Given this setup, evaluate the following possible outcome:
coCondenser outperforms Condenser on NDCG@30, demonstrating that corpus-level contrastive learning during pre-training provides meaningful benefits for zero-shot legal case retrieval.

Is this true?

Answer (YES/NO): YES